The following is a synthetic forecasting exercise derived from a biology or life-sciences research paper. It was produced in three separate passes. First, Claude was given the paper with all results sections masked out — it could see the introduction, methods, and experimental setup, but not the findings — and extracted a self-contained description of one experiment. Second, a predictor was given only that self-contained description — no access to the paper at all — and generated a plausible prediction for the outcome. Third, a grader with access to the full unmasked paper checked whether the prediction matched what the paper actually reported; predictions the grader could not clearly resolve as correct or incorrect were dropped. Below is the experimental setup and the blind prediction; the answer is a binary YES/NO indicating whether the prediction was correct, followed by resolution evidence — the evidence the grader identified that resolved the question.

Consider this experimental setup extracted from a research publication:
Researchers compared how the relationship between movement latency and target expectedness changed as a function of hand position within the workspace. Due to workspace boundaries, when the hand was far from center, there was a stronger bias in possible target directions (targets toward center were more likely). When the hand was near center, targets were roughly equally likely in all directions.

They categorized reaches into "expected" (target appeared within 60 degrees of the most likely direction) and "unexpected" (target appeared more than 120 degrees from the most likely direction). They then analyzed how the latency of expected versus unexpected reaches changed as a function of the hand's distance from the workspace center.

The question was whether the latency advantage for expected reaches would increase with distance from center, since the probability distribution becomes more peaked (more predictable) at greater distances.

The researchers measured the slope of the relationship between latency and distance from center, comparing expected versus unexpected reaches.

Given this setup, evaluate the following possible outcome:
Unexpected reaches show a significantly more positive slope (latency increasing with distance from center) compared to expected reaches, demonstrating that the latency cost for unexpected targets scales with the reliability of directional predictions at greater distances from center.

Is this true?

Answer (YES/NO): YES